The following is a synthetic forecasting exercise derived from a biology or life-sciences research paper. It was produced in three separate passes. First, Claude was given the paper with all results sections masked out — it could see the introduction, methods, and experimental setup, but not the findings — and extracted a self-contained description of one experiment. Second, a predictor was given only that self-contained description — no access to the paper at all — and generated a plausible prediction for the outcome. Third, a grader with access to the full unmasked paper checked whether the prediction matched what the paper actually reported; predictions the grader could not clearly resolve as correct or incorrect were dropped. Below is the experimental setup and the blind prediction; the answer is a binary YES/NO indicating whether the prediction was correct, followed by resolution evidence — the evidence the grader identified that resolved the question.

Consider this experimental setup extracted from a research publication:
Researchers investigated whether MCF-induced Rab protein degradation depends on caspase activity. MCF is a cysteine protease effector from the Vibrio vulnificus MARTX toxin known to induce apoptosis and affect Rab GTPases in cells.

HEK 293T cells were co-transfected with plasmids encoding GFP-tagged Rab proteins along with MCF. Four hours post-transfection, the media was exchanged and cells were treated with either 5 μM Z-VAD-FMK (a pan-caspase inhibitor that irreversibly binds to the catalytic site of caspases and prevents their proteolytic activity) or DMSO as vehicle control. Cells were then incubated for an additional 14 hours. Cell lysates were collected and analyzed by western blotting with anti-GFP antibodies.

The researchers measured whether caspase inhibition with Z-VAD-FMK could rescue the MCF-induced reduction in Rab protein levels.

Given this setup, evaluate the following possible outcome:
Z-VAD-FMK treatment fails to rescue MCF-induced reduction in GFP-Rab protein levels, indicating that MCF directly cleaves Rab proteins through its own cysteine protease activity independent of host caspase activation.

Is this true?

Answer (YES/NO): YES